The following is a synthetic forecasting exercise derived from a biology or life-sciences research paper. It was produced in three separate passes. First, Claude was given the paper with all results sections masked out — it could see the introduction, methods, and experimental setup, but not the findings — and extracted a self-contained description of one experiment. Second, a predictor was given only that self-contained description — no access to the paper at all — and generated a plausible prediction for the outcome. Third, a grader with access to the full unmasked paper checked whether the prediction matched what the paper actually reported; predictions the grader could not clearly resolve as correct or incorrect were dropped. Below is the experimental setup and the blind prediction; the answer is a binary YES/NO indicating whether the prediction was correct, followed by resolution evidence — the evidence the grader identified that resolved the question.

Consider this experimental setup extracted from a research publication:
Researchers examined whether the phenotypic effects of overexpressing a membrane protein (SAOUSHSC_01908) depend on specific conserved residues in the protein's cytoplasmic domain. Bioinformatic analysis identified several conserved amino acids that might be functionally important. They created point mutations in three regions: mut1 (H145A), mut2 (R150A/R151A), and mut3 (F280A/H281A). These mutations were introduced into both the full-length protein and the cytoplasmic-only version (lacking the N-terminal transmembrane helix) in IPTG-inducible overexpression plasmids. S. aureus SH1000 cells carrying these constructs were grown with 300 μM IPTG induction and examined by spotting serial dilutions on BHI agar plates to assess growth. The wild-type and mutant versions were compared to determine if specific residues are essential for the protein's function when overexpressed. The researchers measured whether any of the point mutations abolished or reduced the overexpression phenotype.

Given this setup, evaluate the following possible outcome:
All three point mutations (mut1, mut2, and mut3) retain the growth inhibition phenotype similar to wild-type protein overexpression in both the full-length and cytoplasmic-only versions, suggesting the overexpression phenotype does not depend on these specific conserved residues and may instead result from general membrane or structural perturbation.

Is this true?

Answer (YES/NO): NO